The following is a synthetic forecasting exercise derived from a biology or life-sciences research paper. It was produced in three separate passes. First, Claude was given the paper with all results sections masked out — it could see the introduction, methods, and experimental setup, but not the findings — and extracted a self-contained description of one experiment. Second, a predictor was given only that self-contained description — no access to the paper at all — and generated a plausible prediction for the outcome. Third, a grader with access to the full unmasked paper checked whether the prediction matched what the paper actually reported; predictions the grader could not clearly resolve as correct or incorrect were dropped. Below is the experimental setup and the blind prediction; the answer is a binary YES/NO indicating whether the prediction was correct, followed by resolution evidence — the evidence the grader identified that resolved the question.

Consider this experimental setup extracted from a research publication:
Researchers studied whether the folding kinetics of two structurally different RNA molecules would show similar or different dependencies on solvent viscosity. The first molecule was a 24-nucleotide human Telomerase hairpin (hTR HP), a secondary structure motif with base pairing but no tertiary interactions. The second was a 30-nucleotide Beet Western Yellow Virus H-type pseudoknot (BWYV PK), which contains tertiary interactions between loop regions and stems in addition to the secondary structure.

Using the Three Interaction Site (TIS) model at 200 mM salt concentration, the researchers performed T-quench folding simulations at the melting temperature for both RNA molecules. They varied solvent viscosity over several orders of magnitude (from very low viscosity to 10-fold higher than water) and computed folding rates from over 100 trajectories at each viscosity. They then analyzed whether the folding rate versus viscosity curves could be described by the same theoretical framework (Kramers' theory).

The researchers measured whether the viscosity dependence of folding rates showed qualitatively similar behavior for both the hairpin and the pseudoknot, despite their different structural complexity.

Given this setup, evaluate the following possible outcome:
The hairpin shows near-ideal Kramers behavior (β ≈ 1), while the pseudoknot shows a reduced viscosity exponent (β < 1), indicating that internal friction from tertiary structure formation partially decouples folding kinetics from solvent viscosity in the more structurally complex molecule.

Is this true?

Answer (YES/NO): NO